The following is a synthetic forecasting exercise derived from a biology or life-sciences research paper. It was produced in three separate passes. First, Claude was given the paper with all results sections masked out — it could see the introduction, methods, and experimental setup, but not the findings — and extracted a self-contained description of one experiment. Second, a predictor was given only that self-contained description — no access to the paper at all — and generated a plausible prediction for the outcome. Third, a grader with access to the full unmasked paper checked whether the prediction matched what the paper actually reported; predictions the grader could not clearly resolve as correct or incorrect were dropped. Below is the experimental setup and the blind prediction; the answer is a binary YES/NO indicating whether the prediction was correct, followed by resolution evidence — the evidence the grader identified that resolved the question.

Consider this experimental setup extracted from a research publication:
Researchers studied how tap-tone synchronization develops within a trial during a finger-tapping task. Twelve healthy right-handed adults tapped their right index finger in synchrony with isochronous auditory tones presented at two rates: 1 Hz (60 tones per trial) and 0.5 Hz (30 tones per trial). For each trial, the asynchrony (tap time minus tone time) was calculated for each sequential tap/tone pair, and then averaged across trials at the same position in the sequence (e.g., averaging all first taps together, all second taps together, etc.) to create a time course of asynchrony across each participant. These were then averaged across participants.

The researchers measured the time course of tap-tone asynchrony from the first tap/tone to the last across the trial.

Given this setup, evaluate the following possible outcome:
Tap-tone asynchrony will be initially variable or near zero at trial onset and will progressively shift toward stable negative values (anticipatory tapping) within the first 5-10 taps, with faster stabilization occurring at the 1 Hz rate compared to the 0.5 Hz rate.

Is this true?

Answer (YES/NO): NO